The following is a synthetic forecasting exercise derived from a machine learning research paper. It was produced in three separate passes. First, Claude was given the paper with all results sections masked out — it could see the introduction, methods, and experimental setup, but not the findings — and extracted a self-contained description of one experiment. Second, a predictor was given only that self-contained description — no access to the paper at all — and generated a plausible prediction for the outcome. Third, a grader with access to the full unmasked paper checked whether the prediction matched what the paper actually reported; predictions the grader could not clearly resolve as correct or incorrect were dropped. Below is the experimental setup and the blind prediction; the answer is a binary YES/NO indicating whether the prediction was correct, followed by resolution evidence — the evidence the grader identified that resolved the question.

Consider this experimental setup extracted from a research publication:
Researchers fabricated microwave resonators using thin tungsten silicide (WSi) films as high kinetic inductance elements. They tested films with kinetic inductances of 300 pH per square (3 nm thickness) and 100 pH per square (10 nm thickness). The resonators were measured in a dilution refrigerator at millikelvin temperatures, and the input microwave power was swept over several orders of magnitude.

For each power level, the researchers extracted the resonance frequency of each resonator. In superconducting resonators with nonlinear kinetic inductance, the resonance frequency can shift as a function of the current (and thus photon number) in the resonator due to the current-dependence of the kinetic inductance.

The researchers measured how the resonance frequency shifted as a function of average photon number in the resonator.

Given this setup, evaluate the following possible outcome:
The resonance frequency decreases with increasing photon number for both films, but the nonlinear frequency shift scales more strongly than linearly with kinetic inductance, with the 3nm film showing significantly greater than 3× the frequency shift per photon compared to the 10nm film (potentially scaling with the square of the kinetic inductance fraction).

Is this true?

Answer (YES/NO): NO